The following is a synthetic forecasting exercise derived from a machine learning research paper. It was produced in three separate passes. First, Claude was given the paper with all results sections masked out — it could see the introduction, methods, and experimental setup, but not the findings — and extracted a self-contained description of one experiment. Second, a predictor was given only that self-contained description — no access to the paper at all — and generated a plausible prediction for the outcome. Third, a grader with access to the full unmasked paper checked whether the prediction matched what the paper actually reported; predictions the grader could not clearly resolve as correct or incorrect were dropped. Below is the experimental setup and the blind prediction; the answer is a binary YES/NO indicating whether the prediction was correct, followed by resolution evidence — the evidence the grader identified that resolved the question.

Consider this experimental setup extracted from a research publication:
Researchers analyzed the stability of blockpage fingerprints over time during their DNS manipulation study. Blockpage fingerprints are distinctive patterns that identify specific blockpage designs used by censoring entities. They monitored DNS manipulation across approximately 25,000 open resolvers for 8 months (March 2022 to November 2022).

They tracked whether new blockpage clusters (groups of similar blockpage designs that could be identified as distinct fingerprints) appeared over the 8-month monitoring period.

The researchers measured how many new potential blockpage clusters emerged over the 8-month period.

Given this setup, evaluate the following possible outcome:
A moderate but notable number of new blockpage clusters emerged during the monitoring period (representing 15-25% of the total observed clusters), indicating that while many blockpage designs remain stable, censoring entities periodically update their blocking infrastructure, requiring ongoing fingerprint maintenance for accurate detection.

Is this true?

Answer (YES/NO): NO